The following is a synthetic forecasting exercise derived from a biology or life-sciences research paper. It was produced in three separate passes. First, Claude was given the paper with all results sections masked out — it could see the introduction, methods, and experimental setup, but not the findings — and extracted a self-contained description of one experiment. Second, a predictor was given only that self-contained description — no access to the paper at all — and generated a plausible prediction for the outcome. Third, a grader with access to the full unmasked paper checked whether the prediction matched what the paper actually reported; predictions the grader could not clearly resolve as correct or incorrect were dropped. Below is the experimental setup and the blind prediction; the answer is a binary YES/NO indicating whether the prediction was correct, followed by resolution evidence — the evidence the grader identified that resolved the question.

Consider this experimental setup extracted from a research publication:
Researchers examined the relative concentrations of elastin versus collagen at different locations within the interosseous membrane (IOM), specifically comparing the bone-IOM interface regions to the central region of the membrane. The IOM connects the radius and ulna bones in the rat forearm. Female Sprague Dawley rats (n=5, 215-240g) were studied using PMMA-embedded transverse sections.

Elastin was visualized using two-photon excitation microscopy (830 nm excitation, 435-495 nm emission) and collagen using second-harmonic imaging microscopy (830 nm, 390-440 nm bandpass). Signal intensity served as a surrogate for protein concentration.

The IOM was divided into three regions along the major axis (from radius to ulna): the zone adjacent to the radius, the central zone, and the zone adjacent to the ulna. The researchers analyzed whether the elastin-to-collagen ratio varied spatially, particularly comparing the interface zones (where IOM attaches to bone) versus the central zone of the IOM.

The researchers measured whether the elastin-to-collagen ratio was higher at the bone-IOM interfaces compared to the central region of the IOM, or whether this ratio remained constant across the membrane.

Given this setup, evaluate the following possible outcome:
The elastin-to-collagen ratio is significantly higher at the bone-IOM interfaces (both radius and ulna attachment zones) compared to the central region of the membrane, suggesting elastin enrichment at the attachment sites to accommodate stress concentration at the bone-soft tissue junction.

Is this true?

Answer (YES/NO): NO